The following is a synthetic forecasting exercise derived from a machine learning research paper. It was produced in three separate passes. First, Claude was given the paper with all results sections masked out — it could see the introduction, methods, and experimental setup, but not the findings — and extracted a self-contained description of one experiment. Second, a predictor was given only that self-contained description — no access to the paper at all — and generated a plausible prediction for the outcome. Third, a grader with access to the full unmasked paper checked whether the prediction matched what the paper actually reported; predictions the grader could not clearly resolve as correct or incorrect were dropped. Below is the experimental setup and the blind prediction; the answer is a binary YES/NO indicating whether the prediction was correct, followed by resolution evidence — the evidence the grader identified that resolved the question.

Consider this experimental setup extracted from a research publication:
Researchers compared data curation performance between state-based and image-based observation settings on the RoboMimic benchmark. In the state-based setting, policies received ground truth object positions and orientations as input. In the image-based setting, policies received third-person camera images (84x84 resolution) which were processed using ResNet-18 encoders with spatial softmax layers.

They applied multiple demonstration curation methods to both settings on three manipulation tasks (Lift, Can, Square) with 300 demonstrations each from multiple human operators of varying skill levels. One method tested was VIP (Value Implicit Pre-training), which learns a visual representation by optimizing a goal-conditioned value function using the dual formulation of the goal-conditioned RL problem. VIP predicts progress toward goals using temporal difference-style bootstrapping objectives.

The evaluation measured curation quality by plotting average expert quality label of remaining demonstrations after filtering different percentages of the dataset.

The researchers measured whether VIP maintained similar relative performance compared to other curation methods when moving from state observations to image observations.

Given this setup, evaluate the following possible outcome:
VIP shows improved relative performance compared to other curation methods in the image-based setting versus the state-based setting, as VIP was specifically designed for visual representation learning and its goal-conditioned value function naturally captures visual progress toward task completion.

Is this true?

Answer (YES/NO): NO